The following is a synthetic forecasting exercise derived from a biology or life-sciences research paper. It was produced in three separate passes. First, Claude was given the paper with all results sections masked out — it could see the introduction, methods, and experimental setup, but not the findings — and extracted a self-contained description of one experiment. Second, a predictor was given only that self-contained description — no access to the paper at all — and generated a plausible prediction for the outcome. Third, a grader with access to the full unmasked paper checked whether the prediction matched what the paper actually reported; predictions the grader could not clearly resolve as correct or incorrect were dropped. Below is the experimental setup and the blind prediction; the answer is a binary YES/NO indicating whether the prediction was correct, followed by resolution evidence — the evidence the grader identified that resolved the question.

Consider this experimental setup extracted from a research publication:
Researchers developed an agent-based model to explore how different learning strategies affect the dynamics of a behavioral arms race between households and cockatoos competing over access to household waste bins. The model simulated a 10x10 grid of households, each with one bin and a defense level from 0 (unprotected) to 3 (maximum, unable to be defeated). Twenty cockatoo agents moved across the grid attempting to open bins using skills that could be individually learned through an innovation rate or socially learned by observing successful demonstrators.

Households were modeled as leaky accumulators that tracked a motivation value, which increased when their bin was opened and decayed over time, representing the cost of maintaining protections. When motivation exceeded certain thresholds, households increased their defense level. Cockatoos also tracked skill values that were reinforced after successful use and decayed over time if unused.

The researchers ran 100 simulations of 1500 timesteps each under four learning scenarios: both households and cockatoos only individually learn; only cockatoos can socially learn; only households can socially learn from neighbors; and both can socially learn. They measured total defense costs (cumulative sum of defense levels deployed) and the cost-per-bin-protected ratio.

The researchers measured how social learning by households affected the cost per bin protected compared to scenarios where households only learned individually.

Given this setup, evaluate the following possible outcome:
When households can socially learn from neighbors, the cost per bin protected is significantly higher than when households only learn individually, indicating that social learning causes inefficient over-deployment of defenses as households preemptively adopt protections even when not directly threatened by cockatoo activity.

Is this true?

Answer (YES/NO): NO